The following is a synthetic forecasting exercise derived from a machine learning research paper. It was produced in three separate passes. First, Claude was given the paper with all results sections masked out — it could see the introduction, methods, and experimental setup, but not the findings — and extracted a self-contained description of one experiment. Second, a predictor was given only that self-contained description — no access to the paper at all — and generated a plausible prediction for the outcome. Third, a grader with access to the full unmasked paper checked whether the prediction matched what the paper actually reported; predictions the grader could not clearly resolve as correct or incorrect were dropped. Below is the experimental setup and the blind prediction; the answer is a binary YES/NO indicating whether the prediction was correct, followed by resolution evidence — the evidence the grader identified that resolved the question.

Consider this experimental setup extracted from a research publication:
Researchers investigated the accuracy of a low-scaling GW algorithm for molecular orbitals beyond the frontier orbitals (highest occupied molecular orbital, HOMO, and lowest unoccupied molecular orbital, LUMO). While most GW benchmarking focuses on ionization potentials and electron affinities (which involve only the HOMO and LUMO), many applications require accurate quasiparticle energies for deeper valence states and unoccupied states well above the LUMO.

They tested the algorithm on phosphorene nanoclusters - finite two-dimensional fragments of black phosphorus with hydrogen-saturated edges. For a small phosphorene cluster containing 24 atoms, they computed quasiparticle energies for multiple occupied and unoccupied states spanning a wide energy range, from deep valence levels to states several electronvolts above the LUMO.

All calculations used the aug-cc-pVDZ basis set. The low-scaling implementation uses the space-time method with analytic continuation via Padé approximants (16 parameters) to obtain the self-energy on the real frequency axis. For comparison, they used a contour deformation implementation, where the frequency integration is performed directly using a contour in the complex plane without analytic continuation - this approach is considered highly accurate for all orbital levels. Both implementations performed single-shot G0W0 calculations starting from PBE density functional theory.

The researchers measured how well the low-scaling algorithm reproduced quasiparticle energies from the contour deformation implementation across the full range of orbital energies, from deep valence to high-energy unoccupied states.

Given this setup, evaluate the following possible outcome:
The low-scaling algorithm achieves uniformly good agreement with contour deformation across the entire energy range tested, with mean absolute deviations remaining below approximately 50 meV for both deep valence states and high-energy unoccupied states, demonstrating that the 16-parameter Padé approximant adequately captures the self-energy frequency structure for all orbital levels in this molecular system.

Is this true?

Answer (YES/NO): NO